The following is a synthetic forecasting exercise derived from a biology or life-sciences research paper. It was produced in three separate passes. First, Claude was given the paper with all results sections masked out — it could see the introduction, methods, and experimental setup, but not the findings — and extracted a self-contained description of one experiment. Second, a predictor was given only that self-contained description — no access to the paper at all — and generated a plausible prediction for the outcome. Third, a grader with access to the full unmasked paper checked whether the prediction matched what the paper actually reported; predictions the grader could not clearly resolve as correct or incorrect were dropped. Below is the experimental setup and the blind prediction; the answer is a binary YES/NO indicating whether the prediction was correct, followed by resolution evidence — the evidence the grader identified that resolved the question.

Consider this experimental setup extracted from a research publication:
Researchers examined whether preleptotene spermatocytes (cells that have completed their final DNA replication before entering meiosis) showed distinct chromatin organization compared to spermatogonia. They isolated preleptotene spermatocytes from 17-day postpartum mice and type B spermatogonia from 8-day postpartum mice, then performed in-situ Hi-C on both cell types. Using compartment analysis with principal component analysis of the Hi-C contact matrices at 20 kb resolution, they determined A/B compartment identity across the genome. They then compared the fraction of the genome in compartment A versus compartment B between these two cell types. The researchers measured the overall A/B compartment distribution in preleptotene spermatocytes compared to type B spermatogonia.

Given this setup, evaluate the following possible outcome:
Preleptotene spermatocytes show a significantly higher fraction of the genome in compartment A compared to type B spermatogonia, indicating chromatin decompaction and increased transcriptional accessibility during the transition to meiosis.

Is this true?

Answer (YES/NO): NO